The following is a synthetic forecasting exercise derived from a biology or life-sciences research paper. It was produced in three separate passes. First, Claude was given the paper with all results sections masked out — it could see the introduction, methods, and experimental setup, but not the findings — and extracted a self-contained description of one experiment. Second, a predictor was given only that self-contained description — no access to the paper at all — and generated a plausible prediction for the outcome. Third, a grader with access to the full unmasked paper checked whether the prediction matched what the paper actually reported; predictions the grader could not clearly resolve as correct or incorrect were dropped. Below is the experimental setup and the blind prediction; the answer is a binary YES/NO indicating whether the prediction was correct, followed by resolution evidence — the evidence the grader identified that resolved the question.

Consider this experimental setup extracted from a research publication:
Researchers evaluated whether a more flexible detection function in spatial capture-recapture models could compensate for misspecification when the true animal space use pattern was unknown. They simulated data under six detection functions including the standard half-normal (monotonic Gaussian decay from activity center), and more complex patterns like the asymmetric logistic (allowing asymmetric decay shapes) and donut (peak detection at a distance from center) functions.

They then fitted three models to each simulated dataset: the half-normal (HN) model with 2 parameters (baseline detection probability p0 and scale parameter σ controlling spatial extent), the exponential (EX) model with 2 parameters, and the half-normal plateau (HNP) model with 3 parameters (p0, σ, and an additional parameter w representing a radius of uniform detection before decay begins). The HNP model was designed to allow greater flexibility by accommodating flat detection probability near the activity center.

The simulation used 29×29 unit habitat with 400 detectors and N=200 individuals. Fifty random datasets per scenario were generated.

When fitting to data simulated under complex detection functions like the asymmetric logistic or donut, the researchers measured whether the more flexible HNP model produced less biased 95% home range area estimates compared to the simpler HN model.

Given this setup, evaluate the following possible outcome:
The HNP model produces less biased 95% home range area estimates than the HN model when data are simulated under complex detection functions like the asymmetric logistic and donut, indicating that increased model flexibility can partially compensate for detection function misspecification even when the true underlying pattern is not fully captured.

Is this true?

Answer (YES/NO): YES